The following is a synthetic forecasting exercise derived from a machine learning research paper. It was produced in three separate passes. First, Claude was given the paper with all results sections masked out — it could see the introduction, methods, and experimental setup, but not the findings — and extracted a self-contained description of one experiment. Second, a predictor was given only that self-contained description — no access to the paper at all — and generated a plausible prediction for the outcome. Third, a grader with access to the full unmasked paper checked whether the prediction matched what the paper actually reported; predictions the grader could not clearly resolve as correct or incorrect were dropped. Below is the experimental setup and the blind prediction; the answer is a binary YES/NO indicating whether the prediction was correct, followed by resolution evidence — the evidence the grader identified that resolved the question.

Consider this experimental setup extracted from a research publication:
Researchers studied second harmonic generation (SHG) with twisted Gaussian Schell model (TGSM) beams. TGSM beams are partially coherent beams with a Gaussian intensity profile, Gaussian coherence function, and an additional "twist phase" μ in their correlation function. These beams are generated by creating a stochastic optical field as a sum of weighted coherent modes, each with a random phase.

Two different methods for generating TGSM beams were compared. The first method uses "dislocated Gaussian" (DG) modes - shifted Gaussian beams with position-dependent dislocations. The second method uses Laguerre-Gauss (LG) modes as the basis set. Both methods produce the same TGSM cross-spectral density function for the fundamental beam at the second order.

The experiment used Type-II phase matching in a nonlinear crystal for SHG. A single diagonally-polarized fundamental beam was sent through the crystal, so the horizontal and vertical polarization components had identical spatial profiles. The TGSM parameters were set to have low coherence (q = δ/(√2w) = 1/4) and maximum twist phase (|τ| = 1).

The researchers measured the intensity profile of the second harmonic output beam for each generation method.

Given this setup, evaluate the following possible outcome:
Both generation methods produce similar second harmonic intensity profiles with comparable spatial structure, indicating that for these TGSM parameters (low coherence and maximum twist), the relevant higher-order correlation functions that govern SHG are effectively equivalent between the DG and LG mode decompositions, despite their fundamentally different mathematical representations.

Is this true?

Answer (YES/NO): NO